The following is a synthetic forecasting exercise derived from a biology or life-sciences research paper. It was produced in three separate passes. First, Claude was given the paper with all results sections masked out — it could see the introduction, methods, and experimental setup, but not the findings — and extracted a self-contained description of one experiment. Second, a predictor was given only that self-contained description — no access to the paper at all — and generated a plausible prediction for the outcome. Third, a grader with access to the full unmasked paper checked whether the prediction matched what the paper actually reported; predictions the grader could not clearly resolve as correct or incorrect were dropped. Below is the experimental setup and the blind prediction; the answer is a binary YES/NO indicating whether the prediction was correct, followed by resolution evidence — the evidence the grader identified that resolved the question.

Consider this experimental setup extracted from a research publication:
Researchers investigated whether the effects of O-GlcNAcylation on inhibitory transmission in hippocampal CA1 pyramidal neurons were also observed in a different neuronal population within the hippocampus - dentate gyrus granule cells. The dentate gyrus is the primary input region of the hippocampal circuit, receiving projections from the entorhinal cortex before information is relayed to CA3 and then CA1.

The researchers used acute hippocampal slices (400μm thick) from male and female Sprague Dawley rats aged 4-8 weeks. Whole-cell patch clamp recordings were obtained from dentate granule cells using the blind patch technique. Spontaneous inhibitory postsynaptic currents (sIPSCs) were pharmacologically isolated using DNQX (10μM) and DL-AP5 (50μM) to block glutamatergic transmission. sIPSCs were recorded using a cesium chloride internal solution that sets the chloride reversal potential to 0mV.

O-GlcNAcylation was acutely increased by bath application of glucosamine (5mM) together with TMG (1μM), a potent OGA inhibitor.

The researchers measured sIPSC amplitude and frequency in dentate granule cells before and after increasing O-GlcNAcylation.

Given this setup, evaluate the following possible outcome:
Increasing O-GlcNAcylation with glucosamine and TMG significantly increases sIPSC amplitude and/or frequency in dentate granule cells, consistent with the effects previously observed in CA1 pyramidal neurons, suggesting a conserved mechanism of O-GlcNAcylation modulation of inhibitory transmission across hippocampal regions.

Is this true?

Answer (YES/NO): NO